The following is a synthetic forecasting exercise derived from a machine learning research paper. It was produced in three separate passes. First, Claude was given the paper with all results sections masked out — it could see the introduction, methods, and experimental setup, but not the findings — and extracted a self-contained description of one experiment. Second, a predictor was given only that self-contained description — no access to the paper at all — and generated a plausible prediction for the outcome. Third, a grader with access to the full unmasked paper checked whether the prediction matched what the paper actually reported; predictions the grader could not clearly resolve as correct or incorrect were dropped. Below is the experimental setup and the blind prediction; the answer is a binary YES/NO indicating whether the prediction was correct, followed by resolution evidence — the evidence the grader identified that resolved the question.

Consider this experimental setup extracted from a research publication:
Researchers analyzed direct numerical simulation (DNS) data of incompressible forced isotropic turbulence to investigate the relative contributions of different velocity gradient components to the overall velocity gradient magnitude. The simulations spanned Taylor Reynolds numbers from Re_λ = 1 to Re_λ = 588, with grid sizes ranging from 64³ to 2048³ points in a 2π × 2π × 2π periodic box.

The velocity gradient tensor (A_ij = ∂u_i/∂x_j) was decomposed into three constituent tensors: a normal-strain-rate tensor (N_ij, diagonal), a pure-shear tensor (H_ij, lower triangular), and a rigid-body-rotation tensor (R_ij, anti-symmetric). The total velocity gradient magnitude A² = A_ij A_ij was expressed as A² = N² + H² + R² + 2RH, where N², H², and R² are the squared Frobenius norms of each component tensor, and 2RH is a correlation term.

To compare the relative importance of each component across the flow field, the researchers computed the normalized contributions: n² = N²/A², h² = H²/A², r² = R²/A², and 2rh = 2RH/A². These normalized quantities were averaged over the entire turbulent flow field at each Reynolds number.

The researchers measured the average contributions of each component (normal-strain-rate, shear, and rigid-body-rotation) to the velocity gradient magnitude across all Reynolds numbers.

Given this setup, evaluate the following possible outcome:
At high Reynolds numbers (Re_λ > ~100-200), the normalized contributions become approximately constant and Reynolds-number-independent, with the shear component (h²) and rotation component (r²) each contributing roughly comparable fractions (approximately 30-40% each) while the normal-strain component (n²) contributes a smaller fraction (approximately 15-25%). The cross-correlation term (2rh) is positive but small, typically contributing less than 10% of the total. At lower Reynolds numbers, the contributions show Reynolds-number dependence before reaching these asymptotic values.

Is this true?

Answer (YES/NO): NO